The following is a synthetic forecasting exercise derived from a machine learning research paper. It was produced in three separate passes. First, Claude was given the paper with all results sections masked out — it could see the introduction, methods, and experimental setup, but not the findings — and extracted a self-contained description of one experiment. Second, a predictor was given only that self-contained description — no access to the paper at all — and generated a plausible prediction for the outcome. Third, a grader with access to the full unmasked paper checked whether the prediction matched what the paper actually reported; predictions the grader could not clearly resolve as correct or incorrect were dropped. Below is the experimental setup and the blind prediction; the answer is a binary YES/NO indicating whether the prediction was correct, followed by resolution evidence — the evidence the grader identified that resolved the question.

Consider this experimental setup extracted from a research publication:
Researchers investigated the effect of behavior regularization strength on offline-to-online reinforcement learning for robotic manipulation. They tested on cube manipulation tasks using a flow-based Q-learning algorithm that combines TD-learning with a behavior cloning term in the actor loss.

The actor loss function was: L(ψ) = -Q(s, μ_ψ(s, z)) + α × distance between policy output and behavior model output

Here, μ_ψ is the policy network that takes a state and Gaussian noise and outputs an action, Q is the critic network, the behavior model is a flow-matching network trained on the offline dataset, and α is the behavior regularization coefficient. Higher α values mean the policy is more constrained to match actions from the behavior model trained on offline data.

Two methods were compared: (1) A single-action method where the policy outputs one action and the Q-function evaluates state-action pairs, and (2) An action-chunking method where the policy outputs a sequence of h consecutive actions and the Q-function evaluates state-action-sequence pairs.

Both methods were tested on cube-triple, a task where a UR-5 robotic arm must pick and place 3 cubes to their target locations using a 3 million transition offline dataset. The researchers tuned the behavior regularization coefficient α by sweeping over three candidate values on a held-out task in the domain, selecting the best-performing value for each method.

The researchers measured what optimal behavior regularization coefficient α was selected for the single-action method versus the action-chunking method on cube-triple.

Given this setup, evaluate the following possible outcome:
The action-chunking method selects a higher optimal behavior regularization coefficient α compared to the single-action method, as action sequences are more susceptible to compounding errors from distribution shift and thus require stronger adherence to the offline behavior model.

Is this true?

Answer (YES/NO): NO